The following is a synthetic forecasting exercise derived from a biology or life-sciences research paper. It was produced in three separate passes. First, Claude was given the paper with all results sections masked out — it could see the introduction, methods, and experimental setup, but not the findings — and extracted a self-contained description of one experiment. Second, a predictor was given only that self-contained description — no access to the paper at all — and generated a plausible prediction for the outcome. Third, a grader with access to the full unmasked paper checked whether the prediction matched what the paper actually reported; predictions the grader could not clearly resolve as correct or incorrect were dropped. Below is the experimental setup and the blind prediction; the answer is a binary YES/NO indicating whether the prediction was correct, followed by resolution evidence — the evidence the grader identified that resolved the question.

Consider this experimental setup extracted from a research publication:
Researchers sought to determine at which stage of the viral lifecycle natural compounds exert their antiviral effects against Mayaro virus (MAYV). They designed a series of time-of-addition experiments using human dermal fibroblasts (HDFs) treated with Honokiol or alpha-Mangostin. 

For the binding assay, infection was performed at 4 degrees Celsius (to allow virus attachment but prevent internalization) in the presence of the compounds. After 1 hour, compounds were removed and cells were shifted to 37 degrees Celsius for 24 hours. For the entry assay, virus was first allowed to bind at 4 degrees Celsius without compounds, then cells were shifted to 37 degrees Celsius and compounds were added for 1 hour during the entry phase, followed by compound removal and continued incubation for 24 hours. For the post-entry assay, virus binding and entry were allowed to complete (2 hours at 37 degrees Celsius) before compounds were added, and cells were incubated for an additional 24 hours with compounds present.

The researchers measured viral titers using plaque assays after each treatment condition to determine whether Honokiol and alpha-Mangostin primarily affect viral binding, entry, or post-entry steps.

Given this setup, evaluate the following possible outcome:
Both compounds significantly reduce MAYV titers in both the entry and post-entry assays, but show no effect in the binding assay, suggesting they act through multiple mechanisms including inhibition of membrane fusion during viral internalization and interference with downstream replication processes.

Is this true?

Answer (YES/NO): NO